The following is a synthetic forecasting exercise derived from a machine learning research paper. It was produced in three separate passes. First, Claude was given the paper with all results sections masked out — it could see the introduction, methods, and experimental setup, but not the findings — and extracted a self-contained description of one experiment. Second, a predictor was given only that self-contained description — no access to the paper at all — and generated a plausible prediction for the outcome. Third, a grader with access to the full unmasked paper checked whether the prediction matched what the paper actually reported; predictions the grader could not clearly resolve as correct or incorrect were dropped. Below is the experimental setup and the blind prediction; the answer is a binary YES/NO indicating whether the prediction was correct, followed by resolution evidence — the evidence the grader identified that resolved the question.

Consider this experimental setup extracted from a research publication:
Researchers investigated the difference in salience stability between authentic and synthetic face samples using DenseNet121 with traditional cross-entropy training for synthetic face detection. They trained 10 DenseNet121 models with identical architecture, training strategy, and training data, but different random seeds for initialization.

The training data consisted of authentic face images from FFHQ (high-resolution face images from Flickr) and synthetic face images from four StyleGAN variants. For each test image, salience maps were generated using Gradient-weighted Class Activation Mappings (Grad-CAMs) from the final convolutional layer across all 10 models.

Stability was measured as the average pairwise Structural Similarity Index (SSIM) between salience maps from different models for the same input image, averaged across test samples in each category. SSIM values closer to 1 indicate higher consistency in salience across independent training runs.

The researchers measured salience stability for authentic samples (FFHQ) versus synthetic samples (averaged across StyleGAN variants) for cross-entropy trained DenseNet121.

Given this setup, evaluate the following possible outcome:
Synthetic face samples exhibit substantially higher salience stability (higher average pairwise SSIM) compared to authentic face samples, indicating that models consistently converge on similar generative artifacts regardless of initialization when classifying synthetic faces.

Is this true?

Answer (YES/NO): NO